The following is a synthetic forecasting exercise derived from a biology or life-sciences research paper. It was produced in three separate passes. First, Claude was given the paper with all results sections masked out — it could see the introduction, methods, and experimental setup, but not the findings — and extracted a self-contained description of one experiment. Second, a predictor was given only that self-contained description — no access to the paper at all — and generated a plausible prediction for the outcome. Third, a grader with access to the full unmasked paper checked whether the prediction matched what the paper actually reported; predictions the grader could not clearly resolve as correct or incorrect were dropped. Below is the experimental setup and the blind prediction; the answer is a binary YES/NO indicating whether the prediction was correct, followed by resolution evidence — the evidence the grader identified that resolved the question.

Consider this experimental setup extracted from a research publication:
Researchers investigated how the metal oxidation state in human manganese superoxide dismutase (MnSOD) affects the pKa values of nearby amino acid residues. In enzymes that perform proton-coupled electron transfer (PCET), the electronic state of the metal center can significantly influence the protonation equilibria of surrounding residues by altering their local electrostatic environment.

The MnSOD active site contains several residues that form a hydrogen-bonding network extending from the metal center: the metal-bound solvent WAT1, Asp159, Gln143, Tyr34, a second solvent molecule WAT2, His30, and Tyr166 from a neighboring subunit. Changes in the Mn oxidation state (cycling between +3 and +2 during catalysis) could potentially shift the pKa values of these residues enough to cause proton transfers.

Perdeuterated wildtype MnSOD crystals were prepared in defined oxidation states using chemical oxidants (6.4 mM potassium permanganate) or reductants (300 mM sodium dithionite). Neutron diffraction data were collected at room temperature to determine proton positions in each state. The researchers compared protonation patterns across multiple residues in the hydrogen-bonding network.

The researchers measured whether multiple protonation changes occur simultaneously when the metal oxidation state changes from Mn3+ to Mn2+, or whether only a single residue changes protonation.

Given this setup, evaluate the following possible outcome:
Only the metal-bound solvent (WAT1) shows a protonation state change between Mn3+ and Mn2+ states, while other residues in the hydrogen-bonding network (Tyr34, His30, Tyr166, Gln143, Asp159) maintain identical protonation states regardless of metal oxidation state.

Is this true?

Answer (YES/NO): NO